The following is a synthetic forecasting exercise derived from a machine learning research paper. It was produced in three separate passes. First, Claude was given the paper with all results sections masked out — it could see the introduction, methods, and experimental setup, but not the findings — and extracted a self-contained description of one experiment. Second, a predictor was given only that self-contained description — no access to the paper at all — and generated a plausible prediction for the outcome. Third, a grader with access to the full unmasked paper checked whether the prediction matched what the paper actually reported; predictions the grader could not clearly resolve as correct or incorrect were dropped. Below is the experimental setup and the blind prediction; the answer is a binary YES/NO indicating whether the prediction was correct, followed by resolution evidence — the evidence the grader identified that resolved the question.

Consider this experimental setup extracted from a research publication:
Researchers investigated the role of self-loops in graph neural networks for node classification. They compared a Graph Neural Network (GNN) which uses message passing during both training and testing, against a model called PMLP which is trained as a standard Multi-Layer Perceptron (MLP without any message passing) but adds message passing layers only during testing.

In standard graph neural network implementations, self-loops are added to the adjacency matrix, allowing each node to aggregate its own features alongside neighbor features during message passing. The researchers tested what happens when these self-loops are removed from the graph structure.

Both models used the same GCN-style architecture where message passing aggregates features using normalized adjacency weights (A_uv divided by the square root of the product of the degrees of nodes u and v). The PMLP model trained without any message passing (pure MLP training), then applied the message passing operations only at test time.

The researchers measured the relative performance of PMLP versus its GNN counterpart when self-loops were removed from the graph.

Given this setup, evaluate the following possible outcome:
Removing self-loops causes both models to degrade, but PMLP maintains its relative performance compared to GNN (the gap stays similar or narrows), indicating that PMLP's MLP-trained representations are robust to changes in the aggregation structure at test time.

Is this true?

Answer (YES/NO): NO